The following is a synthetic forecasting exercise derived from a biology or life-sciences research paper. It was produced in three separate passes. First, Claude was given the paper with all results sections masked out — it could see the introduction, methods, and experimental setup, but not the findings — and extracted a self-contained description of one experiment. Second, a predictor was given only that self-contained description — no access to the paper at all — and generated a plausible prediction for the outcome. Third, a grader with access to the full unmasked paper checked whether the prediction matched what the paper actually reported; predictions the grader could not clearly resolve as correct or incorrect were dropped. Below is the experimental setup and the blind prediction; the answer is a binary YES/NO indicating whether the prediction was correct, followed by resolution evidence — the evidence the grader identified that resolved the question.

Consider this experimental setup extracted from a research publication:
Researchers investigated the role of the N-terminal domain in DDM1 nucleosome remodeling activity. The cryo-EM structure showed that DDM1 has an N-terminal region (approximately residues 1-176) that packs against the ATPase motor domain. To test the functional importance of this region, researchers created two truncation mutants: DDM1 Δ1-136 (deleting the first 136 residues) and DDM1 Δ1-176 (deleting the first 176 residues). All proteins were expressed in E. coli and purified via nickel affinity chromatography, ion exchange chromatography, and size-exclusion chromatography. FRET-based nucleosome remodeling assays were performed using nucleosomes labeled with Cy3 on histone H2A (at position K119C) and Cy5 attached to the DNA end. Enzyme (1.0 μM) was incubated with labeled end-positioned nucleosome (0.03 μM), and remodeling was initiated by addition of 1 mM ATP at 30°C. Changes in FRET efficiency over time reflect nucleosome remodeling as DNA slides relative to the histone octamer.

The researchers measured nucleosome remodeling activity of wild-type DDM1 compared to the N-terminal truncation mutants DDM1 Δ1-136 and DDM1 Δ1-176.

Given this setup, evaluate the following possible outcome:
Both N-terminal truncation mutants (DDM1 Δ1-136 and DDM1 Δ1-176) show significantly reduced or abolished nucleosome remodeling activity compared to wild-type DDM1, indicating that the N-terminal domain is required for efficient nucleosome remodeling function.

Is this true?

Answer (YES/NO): NO